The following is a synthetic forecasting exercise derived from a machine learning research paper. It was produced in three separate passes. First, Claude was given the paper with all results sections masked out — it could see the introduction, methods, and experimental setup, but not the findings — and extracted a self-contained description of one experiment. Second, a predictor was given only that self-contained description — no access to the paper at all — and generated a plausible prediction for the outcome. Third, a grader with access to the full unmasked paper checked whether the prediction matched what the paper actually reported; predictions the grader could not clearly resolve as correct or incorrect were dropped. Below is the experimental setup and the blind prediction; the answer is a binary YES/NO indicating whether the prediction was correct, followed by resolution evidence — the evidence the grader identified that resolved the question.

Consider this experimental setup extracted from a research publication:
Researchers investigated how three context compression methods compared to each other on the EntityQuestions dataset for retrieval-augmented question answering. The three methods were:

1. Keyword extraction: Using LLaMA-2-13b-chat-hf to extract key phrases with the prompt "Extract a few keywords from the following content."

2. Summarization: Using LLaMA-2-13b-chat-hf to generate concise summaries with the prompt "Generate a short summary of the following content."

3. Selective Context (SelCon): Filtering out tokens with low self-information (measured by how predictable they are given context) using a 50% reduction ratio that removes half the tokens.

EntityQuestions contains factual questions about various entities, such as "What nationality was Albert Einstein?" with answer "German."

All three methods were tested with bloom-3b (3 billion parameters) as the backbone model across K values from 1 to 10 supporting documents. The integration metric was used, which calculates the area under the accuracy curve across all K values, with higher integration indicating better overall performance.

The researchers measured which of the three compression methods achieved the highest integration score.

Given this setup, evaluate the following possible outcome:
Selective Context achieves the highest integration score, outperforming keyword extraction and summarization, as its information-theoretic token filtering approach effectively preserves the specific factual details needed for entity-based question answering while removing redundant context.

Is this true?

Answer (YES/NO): YES